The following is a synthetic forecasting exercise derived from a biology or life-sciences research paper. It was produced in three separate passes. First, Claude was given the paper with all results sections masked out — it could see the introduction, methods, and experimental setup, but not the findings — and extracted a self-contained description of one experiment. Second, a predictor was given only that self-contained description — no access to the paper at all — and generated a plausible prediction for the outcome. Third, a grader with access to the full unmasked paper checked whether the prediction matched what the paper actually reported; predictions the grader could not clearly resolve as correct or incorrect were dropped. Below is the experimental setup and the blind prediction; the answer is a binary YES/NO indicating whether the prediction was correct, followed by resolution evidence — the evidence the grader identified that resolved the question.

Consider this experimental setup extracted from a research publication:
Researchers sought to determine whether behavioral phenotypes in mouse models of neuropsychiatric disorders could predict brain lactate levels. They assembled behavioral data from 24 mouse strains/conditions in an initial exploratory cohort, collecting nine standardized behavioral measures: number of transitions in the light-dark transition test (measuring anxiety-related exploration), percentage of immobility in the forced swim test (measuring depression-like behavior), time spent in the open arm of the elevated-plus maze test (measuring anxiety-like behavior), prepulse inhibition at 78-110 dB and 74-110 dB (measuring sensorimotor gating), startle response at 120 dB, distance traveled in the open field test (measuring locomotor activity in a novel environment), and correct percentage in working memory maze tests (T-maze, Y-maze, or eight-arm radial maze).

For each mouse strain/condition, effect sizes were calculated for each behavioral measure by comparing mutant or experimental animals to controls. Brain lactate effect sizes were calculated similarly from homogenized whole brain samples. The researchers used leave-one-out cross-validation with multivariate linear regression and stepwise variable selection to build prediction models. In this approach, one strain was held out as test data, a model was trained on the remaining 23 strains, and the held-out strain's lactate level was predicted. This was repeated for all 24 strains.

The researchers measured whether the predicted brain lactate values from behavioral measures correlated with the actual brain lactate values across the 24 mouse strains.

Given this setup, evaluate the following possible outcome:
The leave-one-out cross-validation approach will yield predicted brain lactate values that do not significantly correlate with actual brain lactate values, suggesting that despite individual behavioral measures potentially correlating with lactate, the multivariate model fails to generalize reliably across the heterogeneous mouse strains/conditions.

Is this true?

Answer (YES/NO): NO